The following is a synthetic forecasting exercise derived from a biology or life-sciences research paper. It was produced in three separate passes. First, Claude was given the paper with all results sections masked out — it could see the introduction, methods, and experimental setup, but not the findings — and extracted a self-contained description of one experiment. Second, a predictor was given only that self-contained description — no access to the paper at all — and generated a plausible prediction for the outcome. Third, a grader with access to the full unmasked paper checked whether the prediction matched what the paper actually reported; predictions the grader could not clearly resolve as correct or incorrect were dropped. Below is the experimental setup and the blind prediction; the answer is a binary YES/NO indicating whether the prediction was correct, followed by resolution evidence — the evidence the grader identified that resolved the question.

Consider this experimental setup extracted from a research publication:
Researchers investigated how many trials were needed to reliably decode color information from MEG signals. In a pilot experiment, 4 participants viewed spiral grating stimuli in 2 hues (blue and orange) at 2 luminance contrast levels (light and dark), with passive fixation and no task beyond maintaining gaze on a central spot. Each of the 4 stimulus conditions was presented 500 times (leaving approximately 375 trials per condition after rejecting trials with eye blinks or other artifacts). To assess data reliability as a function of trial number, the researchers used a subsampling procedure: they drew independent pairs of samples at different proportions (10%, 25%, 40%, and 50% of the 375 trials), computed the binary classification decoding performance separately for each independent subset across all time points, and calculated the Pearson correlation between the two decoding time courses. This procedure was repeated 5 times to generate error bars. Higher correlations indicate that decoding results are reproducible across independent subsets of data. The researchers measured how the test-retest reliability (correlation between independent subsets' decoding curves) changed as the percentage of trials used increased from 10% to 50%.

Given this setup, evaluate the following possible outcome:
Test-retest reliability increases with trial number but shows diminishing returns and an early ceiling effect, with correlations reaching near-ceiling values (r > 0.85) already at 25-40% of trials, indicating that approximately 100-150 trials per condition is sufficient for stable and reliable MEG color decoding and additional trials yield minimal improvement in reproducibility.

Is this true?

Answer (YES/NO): NO